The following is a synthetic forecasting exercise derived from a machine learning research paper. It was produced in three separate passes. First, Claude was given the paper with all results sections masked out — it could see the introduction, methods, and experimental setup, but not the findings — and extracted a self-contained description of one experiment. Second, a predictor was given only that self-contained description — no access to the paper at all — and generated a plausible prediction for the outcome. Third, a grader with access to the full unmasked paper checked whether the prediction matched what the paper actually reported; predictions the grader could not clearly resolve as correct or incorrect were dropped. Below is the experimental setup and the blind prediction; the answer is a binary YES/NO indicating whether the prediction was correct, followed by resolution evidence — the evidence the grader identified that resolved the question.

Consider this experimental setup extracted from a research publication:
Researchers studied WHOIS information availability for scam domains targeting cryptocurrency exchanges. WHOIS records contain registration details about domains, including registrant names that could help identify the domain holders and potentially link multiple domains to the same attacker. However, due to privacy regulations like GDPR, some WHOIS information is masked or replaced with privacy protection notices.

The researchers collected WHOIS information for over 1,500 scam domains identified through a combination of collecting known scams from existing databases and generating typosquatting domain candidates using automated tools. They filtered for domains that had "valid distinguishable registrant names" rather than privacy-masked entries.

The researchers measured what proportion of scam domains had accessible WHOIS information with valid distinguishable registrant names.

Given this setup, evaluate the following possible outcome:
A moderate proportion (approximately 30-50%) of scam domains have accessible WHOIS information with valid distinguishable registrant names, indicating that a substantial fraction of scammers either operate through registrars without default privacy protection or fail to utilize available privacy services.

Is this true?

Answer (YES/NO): NO